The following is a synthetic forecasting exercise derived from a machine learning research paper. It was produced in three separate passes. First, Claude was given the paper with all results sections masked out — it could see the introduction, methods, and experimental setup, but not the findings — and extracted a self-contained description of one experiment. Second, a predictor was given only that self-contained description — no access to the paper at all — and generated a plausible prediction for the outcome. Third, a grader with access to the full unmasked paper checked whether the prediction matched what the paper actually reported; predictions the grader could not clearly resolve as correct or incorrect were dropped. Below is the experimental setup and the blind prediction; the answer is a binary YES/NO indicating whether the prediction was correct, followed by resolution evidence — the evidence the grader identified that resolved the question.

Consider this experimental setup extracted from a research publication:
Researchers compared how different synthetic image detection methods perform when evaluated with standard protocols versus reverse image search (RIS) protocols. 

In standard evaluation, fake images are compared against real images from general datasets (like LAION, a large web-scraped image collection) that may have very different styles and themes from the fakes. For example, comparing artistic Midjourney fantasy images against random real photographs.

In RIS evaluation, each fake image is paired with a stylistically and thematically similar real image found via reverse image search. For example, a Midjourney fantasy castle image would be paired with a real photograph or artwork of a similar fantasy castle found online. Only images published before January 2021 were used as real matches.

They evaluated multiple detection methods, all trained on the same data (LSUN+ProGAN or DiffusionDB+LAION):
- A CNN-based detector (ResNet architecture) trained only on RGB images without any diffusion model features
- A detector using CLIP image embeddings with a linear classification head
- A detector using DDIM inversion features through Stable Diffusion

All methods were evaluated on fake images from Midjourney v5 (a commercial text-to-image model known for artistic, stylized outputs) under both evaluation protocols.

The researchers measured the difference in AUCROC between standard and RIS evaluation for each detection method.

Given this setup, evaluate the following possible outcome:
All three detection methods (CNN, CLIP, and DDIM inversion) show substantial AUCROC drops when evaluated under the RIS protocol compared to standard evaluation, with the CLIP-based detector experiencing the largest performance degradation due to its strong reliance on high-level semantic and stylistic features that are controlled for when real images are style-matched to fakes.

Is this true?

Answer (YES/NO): NO